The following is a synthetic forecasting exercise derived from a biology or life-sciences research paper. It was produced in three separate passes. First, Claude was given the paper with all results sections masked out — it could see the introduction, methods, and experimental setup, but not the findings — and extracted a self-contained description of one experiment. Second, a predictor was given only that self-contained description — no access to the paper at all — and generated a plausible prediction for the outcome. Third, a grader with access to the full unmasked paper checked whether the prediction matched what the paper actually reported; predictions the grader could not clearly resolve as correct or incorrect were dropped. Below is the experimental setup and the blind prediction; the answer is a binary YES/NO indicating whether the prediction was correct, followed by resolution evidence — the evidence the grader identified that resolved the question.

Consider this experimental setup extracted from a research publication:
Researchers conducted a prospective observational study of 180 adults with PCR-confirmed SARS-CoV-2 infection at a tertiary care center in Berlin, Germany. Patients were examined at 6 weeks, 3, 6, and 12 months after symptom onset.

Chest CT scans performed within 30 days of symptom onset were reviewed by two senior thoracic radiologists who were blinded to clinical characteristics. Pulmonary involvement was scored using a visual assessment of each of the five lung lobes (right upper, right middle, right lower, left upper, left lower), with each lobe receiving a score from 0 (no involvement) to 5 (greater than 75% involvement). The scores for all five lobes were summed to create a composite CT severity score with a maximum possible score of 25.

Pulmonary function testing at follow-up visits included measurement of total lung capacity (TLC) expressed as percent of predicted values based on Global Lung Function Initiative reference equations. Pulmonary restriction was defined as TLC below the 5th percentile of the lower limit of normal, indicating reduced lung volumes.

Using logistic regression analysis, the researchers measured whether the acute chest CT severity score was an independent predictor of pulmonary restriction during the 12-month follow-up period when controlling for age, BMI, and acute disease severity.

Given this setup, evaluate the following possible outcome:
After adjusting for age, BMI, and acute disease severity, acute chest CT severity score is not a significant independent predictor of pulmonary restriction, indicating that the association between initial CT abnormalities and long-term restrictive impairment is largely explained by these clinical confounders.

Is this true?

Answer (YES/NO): YES